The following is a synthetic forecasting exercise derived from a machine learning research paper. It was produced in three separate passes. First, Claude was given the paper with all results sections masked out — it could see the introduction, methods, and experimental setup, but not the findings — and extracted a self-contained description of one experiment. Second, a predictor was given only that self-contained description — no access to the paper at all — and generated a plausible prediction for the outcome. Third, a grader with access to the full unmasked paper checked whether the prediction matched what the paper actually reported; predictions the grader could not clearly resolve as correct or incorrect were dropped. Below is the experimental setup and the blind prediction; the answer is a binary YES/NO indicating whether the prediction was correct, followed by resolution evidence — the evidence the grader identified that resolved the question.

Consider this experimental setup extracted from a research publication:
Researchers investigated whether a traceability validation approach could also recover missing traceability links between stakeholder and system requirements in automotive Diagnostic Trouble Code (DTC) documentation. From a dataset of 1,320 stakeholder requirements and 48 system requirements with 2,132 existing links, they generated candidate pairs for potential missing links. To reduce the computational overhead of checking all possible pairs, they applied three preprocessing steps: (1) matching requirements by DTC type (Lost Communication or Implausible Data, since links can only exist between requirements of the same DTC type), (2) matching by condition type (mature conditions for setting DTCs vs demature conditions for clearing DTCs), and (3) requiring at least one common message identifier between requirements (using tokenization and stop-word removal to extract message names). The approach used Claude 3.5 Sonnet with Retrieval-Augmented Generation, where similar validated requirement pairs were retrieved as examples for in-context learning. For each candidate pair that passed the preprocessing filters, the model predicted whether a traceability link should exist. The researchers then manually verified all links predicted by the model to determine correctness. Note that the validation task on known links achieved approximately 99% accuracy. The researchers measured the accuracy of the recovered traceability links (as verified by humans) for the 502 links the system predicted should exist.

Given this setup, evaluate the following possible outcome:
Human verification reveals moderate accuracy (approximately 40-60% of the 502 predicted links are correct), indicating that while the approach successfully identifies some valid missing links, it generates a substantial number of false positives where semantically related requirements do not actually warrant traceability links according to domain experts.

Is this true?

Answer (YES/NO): NO